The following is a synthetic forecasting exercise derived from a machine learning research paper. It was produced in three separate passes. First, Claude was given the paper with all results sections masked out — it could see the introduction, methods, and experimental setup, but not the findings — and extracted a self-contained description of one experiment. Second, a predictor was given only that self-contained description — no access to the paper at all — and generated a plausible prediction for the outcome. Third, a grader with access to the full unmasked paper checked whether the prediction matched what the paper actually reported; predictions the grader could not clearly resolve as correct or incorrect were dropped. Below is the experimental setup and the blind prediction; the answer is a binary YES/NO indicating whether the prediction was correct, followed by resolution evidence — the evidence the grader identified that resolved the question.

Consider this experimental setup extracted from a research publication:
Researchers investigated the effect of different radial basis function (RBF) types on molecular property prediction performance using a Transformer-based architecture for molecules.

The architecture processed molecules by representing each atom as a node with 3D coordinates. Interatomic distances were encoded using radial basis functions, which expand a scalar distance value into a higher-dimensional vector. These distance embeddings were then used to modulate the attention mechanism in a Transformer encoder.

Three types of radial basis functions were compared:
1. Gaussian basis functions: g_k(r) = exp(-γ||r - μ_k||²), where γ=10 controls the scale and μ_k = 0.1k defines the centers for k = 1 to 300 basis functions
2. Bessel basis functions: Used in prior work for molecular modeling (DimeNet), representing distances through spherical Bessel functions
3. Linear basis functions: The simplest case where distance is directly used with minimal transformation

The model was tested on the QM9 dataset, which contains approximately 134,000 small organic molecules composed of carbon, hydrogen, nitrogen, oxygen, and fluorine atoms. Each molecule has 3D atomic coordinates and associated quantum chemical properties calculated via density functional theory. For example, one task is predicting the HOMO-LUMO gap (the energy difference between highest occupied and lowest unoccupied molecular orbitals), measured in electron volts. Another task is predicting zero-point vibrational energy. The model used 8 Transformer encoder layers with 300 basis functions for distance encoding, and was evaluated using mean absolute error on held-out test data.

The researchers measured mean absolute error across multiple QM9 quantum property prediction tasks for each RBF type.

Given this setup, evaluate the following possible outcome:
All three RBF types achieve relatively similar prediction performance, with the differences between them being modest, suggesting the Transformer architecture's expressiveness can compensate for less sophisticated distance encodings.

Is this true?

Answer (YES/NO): NO